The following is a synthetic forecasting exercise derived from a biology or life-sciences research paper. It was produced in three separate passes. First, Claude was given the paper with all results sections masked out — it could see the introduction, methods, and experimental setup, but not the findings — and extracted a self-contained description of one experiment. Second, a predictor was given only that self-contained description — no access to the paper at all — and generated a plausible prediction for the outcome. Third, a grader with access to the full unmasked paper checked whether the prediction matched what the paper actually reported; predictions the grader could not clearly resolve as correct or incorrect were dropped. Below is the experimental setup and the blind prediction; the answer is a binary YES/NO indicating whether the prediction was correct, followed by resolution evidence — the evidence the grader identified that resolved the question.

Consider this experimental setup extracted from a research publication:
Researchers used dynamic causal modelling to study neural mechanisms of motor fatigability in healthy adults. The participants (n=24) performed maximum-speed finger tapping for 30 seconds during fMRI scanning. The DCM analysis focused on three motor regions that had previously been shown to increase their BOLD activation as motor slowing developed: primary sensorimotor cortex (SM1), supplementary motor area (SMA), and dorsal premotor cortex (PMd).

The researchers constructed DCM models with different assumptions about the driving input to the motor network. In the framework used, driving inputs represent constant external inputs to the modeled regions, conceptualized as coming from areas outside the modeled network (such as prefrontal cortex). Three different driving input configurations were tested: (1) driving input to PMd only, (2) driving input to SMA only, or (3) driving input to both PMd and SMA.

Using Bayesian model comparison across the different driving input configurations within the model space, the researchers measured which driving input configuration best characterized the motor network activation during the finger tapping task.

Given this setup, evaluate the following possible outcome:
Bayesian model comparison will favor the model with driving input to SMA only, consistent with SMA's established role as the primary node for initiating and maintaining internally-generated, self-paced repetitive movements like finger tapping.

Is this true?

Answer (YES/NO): NO